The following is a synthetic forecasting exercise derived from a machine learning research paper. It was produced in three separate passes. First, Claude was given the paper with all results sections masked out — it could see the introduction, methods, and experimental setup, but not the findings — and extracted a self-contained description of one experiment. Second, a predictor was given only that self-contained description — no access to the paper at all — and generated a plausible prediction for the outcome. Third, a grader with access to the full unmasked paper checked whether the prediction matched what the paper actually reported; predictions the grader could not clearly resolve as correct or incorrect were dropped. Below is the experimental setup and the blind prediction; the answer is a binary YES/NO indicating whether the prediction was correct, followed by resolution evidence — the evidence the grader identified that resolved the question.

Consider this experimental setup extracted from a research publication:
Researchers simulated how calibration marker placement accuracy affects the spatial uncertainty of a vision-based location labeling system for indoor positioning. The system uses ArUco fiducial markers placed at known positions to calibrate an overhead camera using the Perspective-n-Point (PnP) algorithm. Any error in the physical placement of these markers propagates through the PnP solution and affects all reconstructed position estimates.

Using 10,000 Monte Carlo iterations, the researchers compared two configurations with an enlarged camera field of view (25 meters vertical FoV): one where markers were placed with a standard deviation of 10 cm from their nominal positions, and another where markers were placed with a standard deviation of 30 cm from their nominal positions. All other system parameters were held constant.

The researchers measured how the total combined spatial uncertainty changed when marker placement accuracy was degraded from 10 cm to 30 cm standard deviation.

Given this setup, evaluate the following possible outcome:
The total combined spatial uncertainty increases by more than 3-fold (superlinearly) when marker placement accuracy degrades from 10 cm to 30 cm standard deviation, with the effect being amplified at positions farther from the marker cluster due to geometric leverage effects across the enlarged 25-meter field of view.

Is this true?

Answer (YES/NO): NO